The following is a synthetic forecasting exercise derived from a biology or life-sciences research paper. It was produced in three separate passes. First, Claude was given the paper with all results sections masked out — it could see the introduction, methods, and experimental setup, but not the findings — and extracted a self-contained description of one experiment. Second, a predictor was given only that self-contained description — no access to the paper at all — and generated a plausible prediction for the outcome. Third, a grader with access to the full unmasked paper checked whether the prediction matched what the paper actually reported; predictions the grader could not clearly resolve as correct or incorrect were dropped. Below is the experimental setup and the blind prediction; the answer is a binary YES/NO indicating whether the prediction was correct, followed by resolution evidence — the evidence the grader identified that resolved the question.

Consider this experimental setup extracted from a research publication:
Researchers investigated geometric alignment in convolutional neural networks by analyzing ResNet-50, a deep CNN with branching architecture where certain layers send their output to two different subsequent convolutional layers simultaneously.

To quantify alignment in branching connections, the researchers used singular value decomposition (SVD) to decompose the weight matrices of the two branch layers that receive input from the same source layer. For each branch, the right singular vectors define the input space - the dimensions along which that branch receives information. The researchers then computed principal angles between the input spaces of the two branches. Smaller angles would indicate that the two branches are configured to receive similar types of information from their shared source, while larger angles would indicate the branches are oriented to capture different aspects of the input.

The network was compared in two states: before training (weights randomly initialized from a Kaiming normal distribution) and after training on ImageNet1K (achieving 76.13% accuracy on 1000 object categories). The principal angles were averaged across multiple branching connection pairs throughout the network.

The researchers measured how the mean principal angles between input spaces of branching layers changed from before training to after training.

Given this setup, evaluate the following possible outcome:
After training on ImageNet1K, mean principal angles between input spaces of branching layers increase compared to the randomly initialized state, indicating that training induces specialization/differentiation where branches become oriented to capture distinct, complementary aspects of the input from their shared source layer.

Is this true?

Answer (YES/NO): NO